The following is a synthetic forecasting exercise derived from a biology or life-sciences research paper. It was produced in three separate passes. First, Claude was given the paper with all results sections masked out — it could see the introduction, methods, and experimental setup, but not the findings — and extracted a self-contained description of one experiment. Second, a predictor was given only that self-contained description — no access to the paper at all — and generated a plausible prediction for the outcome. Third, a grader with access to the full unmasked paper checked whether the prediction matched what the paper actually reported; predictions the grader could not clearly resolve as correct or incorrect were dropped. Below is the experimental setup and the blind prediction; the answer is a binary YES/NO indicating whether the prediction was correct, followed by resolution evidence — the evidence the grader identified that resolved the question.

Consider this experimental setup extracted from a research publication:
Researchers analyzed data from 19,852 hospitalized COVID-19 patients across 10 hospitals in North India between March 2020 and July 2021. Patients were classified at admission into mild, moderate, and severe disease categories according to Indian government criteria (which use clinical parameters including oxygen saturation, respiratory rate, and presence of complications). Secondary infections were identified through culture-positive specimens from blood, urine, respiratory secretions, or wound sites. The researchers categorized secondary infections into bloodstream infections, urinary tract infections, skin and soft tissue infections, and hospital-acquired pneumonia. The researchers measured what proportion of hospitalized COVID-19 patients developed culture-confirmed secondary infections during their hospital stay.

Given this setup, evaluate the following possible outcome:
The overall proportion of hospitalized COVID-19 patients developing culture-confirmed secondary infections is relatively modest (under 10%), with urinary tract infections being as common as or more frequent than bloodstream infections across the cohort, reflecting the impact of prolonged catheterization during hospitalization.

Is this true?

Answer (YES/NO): YES